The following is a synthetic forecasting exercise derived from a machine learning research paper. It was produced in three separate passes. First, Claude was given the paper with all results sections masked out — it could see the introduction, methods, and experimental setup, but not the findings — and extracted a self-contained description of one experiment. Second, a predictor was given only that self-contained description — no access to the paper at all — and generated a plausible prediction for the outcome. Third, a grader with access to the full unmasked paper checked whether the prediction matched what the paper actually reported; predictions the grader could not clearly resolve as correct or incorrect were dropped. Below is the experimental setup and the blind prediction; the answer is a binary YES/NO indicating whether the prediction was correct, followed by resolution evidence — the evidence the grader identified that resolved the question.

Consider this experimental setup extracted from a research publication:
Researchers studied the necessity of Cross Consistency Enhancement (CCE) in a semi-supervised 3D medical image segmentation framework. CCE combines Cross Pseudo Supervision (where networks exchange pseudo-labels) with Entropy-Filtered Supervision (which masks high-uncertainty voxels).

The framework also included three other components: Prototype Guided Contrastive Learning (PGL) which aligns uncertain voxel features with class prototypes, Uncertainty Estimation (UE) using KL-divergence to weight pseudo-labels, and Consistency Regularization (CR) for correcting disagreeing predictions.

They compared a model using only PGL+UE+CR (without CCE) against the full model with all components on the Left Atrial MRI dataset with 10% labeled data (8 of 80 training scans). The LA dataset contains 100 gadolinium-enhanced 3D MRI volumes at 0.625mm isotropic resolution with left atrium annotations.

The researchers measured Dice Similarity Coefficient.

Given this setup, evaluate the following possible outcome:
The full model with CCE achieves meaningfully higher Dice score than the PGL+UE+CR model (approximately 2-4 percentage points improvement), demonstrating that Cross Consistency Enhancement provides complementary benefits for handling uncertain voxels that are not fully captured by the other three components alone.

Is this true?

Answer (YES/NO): NO